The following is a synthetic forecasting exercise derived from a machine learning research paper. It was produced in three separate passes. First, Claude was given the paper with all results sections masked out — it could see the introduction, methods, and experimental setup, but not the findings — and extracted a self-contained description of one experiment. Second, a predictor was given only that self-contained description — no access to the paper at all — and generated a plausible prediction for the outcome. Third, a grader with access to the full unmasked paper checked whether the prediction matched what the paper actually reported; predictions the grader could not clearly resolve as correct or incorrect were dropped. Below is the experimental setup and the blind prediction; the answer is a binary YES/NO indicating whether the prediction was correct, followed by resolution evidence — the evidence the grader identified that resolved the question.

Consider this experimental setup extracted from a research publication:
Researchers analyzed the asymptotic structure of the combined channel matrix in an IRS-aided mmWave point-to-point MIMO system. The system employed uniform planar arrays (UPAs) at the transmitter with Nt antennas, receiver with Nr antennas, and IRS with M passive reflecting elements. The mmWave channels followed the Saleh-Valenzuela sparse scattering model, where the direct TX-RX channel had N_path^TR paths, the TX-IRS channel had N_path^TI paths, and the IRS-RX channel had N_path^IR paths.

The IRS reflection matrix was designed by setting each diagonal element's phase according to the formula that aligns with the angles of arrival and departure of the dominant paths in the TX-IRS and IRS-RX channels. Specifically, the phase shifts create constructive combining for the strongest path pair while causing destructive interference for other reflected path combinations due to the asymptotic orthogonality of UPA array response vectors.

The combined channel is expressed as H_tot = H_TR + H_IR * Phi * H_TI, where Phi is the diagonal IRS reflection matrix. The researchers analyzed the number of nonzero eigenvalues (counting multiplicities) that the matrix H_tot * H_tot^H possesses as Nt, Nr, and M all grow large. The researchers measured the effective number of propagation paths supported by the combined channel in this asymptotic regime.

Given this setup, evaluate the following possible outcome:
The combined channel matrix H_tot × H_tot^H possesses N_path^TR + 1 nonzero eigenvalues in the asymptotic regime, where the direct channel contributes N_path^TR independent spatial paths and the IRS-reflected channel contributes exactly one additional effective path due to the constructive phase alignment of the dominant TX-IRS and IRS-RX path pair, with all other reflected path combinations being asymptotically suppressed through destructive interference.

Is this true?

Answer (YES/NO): YES